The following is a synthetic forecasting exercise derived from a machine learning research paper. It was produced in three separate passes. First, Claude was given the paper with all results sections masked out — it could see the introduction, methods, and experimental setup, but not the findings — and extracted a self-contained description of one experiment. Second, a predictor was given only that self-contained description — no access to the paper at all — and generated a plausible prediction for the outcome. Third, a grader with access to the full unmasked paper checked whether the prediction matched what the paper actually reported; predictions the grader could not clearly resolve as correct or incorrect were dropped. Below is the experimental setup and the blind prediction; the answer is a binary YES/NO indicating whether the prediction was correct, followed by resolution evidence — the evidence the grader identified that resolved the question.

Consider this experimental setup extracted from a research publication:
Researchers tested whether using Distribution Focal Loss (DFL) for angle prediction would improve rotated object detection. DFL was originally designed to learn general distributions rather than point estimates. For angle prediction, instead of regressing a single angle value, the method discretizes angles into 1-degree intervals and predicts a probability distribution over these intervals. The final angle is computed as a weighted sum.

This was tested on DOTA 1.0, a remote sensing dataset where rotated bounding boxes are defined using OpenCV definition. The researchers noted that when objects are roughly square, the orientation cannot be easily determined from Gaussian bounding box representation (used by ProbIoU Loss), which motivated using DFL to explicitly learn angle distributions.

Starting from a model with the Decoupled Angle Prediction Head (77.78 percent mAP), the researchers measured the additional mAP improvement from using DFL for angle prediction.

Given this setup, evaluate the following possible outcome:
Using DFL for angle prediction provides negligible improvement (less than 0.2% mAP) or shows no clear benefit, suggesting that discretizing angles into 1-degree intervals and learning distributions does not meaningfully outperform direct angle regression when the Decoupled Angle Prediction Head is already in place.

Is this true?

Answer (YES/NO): NO